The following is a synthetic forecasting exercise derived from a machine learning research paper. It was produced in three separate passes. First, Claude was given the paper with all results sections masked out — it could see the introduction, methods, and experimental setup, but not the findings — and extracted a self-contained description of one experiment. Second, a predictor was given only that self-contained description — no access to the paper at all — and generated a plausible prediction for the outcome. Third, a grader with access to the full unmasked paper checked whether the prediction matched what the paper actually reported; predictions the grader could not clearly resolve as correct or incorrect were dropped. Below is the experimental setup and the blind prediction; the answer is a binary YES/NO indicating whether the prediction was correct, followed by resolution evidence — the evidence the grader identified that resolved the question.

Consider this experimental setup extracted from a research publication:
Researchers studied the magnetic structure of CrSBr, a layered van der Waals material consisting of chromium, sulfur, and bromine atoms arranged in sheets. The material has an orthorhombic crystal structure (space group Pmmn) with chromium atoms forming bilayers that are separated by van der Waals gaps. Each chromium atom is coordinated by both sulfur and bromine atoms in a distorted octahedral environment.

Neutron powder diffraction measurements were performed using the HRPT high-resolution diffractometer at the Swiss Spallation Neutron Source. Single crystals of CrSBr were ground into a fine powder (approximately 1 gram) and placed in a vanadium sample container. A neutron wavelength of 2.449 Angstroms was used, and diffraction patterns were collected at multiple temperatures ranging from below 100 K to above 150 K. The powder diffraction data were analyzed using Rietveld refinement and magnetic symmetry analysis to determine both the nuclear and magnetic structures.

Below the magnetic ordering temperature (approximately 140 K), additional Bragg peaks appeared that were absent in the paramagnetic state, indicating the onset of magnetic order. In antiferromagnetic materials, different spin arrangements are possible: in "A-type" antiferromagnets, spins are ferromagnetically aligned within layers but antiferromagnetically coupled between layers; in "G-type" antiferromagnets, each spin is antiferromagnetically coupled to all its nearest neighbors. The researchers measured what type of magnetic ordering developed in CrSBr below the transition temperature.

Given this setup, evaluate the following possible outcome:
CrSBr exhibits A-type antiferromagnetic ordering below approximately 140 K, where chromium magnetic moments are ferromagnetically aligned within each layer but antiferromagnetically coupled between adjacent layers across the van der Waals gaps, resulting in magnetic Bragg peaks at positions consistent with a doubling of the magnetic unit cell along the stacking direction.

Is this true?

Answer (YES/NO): YES